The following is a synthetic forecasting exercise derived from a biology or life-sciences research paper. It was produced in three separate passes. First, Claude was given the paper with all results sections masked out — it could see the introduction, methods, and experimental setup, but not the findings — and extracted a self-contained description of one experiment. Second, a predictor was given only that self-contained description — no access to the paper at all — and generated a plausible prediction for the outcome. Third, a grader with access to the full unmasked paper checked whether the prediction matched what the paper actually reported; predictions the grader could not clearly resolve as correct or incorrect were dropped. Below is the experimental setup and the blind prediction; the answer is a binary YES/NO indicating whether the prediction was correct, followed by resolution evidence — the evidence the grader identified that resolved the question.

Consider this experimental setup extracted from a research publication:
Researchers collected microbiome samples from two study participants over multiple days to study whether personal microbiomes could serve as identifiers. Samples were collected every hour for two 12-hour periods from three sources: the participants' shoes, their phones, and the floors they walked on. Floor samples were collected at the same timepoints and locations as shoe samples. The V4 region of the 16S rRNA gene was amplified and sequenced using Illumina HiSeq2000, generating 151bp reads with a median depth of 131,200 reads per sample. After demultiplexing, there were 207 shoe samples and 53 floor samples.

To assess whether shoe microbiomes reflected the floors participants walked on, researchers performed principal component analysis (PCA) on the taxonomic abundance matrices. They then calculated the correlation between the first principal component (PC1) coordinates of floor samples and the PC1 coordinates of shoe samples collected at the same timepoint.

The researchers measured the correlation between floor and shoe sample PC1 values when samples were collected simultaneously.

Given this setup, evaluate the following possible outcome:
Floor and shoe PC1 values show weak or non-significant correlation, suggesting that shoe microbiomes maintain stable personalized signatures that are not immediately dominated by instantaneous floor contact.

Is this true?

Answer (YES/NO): NO